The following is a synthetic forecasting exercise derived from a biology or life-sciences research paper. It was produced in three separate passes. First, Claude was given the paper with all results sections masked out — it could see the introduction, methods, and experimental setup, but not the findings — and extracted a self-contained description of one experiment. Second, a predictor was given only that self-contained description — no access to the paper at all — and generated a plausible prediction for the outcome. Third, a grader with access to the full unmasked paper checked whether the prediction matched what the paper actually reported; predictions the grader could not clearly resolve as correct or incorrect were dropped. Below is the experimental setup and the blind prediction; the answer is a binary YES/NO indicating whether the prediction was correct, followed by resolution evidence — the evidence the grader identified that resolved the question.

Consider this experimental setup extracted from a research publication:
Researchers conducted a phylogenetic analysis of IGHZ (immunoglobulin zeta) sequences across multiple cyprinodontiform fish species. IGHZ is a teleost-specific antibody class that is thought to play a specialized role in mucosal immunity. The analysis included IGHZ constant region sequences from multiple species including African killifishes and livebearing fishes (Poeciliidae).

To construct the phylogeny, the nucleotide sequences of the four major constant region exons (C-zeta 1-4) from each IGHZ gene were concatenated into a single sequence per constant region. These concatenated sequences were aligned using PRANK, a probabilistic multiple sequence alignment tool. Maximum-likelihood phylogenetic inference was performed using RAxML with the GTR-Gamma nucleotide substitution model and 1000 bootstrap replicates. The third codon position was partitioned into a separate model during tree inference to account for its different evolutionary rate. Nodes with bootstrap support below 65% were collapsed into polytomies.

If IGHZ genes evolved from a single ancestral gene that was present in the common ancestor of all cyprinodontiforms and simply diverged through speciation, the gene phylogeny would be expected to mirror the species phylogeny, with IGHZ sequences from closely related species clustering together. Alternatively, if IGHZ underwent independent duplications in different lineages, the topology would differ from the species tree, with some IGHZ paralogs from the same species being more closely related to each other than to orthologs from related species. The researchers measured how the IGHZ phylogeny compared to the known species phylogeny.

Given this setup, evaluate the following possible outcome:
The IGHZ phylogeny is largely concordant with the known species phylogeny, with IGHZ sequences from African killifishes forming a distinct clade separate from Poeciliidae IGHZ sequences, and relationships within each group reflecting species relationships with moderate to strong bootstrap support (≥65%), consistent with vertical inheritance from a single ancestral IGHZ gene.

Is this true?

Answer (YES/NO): NO